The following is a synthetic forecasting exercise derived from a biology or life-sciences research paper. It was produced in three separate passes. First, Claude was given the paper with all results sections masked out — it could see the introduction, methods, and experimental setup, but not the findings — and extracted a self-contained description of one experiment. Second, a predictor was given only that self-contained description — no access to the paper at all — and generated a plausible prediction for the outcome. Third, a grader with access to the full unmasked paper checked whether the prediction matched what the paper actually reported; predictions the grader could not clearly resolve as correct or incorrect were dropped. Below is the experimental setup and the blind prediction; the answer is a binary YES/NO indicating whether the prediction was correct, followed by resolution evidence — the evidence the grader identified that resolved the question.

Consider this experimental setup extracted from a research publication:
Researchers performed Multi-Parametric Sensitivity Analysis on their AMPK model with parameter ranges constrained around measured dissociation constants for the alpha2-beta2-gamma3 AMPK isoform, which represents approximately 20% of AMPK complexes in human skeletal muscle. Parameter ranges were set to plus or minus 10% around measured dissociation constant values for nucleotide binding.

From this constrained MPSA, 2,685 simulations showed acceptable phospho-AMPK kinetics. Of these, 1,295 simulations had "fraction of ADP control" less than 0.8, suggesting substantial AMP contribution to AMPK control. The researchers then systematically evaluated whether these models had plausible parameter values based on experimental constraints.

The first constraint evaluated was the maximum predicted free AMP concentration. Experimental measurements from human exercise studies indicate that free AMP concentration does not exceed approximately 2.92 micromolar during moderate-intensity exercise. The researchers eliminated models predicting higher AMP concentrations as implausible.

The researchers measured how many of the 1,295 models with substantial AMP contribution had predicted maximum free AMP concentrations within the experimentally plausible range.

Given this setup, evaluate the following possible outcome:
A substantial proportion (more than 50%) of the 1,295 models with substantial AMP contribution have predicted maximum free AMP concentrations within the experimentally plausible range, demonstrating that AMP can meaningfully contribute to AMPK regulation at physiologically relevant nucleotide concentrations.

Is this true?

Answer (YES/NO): NO